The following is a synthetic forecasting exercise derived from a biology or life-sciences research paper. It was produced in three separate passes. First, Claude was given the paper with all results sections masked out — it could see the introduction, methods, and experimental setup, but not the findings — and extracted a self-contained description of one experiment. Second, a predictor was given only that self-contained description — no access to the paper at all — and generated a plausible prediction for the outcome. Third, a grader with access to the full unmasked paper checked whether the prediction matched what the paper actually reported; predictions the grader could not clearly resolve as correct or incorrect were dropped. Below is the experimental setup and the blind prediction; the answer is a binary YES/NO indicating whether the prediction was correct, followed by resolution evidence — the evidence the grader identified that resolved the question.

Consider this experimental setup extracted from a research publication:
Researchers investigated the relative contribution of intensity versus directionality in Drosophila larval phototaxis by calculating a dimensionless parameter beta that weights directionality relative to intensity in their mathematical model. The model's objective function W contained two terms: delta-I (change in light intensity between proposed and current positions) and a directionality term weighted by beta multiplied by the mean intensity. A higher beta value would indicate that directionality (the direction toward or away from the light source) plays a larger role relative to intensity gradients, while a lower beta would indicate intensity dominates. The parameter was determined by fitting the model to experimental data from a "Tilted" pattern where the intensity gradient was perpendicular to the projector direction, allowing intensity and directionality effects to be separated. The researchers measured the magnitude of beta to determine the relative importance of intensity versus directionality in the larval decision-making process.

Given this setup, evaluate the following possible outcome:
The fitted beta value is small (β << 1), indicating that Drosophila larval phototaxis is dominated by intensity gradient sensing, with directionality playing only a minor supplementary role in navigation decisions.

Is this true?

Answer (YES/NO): NO